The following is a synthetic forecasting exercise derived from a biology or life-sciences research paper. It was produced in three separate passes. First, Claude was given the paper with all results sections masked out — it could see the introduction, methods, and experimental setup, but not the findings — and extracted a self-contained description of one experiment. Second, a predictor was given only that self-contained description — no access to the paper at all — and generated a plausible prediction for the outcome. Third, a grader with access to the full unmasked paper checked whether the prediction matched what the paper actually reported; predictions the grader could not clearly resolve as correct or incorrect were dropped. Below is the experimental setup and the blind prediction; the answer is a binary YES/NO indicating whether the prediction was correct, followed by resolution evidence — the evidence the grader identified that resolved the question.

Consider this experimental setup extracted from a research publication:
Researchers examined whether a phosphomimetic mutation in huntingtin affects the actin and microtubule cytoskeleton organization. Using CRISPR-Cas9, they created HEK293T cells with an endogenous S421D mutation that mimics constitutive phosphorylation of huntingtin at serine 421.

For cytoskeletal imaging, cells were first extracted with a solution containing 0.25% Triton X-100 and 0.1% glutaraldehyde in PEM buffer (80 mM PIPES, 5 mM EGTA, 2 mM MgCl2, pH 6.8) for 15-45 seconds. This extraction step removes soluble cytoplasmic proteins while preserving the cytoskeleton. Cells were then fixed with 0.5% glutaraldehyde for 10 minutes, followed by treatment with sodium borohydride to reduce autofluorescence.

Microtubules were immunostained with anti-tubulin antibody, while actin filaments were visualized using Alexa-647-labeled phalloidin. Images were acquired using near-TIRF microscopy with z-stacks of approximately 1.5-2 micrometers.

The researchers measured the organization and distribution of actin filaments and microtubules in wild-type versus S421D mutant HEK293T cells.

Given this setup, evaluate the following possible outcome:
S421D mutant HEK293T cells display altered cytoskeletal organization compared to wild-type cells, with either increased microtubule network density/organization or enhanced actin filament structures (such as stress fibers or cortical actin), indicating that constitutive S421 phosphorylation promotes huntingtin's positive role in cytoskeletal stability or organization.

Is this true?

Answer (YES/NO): NO